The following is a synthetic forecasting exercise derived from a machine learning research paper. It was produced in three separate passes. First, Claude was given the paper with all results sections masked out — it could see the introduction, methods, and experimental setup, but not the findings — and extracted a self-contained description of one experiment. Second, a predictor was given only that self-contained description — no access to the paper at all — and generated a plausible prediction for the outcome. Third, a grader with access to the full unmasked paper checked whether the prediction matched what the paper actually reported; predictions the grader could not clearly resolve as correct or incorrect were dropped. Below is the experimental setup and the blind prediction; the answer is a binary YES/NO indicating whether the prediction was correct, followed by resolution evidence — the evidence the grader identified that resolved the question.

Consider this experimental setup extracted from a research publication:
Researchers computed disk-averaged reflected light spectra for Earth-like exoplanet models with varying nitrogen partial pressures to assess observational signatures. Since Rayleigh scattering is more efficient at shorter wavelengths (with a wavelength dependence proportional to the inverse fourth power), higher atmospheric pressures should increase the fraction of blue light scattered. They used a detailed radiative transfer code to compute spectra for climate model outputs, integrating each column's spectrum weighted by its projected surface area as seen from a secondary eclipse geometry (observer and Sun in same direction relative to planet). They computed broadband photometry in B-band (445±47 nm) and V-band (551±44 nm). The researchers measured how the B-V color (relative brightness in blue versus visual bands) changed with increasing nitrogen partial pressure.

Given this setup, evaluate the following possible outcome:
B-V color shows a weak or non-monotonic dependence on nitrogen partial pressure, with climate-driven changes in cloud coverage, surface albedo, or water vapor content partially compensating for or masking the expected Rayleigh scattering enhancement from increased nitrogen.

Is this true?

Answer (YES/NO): YES